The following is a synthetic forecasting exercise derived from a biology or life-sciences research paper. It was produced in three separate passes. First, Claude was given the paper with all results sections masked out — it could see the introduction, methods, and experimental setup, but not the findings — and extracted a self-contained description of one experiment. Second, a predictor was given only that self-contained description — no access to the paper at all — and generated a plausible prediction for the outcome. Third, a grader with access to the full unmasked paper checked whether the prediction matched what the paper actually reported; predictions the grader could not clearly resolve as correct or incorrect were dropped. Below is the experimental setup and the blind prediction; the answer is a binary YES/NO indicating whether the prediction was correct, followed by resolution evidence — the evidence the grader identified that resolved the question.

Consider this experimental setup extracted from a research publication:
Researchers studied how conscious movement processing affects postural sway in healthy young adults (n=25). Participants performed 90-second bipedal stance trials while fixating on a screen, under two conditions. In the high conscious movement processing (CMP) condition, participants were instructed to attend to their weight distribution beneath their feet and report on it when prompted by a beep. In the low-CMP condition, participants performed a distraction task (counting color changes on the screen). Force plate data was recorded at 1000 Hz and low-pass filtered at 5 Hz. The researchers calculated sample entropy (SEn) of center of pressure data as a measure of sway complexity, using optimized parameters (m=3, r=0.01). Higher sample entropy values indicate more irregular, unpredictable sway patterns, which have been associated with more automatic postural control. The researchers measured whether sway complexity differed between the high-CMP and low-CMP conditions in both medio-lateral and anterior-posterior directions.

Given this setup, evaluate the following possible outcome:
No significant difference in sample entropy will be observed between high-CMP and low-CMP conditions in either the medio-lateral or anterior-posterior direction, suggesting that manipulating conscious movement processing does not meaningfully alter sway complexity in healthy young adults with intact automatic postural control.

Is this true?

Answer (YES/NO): NO